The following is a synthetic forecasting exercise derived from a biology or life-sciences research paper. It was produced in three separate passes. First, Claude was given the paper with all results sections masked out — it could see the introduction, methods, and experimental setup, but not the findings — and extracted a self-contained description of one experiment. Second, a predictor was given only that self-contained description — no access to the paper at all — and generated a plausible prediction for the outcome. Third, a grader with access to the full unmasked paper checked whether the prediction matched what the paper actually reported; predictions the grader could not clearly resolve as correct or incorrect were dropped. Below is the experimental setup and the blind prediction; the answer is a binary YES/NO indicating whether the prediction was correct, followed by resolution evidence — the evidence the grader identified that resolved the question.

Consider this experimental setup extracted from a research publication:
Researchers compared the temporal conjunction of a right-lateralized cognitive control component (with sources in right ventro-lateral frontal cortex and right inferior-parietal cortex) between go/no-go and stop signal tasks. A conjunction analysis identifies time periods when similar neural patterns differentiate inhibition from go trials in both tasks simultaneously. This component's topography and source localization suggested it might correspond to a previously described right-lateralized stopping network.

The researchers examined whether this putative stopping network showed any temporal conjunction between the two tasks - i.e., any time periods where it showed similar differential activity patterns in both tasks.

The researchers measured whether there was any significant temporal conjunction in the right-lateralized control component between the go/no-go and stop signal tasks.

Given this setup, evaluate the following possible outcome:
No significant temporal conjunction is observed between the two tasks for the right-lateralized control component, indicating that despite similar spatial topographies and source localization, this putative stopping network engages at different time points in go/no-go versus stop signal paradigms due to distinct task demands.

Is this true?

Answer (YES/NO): YES